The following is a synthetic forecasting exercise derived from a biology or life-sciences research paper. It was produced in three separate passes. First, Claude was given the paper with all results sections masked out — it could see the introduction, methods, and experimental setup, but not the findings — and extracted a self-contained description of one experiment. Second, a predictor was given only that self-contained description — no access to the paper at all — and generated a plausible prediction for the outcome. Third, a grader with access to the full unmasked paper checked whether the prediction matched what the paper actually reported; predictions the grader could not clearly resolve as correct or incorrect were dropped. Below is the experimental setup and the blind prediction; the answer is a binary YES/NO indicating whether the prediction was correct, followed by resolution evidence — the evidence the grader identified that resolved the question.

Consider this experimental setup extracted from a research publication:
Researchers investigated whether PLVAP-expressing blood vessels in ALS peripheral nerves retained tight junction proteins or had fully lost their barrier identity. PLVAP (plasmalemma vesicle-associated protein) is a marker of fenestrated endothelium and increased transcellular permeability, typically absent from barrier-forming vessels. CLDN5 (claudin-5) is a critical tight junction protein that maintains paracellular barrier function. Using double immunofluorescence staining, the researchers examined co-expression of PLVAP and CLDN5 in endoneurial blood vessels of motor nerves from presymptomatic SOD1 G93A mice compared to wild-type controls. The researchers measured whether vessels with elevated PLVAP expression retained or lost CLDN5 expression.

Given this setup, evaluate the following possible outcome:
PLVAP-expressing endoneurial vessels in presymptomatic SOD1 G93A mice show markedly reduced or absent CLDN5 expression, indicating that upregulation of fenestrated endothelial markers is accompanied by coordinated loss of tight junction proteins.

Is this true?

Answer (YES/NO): NO